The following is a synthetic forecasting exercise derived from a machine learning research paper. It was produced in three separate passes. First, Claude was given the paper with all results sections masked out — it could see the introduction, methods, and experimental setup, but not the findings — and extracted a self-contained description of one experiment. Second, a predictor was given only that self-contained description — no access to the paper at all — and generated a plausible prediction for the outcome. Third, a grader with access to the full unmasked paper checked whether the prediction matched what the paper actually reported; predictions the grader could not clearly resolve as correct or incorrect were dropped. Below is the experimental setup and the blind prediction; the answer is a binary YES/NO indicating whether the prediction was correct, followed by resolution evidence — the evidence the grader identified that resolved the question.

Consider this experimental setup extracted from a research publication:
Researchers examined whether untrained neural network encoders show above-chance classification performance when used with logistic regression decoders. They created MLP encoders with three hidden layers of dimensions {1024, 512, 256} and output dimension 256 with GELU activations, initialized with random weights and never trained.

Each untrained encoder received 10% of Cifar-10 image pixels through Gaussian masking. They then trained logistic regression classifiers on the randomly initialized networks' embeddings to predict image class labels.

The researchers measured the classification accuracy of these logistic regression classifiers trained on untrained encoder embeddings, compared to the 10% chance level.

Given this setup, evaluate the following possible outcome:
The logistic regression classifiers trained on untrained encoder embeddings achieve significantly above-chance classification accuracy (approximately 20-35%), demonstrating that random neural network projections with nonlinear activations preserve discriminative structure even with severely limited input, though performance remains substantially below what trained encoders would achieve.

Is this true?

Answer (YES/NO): YES